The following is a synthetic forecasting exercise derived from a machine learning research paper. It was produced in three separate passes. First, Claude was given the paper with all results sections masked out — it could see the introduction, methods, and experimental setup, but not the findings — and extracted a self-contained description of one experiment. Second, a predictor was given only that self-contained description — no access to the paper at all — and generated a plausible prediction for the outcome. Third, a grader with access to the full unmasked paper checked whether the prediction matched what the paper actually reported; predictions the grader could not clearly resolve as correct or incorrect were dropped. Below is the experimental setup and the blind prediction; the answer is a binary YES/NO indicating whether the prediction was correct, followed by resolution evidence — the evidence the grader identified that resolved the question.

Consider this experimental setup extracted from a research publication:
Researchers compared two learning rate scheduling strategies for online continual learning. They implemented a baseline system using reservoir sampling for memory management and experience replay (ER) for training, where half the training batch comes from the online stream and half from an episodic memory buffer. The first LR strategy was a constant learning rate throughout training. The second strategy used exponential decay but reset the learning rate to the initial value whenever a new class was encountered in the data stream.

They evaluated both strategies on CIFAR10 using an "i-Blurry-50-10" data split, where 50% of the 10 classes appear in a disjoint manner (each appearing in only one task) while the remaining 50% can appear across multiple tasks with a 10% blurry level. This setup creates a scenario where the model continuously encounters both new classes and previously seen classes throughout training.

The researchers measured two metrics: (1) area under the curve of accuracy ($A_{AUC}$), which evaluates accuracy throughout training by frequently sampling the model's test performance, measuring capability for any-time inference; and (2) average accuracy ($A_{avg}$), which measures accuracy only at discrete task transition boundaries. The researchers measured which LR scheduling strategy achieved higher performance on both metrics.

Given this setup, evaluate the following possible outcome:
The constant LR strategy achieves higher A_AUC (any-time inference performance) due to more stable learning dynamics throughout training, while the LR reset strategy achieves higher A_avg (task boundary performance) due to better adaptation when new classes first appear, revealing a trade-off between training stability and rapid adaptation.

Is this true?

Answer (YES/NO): NO